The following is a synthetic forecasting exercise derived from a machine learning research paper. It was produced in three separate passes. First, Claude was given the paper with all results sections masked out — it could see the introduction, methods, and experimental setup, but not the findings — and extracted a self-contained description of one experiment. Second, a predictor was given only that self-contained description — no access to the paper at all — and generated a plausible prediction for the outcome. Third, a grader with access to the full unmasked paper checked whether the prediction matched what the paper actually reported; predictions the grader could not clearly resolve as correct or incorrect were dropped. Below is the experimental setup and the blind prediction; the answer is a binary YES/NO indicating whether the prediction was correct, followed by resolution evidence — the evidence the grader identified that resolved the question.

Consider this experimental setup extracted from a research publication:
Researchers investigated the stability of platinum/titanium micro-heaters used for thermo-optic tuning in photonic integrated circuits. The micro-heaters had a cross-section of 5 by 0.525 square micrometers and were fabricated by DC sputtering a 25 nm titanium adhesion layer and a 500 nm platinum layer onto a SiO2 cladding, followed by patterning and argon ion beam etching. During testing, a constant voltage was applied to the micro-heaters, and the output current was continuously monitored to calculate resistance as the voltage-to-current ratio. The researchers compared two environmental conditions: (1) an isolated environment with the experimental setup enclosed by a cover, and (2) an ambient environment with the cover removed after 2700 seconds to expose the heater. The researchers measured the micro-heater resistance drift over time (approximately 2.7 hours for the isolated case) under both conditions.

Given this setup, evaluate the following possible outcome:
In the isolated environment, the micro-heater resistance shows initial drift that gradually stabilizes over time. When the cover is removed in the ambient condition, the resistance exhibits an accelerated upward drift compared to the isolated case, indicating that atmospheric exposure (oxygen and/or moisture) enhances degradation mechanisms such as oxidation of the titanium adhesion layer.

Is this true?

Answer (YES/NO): NO